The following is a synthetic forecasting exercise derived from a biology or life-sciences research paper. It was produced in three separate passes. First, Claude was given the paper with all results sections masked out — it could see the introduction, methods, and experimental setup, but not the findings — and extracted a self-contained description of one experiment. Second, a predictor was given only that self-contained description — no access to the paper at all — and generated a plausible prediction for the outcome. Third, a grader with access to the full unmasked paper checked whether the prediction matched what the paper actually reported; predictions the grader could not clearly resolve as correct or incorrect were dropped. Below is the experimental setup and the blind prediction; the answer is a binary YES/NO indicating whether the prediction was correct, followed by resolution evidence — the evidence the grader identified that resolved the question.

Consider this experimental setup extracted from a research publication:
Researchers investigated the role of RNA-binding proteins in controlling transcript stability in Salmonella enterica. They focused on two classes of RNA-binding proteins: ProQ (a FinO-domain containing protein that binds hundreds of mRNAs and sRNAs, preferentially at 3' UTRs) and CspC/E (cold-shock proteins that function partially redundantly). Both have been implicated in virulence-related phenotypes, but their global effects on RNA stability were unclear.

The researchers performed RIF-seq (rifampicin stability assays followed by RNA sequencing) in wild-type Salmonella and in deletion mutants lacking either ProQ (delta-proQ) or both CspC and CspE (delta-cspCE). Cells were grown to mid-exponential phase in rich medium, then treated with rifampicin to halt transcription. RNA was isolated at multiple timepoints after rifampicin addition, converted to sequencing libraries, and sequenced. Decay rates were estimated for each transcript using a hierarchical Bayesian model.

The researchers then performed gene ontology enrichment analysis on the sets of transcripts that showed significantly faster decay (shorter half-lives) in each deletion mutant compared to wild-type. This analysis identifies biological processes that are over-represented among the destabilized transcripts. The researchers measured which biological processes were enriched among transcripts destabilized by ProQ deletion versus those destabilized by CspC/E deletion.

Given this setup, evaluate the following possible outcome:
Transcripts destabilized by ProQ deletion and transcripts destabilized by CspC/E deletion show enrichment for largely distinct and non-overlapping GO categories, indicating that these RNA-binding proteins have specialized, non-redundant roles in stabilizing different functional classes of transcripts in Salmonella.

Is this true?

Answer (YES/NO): NO